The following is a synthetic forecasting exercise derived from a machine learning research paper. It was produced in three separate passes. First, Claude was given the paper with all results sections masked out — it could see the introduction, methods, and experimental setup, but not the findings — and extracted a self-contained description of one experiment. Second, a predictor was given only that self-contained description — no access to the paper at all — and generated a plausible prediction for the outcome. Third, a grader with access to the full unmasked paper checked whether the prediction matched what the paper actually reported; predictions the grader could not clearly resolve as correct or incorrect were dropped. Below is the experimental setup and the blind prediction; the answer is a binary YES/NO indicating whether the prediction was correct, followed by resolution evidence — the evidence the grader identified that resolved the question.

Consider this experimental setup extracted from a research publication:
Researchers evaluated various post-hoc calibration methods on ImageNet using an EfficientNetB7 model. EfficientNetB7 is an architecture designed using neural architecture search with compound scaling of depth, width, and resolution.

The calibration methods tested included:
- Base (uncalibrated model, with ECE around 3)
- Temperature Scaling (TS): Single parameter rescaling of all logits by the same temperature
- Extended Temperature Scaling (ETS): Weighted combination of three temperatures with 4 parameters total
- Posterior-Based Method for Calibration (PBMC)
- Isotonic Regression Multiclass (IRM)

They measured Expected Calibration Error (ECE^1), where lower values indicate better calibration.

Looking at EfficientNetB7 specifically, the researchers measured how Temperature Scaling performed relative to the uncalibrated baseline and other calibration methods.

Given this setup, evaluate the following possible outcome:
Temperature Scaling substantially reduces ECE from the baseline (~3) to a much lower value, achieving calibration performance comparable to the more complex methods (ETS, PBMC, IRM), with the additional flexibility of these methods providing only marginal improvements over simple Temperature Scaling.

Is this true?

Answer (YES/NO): NO